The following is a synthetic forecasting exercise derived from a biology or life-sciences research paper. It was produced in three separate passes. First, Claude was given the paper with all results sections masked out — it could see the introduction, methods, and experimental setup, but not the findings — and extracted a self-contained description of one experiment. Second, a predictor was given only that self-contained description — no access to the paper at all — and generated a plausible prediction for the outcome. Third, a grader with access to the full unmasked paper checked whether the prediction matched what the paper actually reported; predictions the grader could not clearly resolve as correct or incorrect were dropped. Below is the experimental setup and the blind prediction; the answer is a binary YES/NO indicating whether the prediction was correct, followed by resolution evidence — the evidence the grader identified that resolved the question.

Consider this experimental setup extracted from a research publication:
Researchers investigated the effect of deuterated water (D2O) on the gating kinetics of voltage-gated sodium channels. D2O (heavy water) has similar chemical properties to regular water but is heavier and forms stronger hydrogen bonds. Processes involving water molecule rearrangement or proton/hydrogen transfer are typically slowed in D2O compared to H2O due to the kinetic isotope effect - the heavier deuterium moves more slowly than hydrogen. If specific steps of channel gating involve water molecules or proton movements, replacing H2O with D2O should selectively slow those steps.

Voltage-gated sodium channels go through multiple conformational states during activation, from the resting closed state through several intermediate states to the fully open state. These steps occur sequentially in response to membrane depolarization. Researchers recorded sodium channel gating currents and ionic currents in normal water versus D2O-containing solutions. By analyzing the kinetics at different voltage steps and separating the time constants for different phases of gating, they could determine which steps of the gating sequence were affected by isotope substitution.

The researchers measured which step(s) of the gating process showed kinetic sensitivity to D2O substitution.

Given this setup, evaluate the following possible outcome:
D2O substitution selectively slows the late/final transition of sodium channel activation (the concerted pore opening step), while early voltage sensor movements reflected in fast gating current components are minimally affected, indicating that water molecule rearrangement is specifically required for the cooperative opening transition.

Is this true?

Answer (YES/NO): YES